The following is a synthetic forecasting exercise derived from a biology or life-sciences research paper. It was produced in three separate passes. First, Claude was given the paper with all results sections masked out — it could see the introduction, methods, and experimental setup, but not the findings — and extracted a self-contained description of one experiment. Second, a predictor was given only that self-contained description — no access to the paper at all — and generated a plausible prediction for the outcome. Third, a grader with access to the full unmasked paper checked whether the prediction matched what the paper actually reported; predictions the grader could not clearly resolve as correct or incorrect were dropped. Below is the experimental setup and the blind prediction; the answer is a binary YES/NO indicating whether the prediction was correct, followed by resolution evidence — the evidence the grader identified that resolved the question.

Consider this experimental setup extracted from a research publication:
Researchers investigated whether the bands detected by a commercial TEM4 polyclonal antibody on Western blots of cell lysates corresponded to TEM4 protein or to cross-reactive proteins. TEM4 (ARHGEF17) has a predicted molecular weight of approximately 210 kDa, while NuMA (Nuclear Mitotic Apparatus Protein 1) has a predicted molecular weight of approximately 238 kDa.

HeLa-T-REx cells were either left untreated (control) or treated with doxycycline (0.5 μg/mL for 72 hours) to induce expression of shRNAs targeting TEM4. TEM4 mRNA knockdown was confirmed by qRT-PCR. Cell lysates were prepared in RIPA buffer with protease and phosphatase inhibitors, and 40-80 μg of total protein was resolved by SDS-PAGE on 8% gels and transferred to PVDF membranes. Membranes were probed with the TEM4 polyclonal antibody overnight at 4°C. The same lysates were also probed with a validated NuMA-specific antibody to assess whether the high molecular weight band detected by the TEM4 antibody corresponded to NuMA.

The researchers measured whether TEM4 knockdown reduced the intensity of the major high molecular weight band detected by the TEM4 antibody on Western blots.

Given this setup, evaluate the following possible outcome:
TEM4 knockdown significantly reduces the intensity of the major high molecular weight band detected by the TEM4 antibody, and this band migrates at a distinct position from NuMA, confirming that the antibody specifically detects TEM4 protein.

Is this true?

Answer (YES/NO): NO